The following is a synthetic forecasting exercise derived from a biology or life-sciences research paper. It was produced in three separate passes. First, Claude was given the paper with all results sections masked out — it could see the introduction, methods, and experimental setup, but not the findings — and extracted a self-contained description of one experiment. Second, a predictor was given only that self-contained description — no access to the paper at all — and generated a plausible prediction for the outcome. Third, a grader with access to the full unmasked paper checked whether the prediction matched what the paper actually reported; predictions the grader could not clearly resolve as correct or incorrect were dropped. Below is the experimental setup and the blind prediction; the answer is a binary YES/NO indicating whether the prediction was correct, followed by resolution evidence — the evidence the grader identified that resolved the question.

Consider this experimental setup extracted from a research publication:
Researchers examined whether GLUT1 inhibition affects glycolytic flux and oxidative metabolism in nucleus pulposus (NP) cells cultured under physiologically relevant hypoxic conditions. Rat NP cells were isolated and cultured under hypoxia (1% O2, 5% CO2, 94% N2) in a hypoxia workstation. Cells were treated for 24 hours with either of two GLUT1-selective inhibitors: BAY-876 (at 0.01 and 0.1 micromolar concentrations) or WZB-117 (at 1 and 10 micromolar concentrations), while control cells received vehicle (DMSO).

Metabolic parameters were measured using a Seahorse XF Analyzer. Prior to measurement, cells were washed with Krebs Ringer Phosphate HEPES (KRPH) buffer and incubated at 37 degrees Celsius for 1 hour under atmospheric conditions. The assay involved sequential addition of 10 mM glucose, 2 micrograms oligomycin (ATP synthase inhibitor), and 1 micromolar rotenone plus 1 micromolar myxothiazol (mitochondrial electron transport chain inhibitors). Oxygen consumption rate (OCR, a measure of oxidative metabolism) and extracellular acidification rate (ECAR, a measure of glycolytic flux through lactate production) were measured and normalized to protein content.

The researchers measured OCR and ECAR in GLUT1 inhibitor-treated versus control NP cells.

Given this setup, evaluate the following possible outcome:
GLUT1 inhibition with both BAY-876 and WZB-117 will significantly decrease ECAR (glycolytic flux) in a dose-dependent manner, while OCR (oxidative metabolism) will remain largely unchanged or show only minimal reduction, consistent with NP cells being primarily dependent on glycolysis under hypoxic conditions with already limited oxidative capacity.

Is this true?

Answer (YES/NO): NO